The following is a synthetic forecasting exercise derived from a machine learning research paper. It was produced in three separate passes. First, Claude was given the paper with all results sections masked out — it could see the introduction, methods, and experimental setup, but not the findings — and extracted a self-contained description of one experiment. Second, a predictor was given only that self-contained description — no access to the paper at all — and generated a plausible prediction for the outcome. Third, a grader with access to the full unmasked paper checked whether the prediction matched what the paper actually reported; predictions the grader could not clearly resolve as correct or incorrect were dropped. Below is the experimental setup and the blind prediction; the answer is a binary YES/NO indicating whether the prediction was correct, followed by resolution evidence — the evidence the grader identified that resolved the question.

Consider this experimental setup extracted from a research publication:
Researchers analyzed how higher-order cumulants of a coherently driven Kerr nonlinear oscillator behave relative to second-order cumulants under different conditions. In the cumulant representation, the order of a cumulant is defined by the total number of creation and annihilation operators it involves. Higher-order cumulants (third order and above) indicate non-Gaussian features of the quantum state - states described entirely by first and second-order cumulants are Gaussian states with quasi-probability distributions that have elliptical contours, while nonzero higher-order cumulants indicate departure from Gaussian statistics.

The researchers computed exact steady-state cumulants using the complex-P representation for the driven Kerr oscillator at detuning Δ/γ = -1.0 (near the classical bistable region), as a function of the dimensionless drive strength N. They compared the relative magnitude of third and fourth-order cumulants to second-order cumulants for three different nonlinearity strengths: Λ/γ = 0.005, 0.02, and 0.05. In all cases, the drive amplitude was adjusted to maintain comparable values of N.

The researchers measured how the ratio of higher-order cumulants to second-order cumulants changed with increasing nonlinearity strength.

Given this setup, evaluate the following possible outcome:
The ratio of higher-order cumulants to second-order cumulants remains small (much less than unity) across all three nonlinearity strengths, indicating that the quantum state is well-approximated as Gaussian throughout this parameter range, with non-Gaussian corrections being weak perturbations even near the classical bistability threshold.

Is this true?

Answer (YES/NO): NO